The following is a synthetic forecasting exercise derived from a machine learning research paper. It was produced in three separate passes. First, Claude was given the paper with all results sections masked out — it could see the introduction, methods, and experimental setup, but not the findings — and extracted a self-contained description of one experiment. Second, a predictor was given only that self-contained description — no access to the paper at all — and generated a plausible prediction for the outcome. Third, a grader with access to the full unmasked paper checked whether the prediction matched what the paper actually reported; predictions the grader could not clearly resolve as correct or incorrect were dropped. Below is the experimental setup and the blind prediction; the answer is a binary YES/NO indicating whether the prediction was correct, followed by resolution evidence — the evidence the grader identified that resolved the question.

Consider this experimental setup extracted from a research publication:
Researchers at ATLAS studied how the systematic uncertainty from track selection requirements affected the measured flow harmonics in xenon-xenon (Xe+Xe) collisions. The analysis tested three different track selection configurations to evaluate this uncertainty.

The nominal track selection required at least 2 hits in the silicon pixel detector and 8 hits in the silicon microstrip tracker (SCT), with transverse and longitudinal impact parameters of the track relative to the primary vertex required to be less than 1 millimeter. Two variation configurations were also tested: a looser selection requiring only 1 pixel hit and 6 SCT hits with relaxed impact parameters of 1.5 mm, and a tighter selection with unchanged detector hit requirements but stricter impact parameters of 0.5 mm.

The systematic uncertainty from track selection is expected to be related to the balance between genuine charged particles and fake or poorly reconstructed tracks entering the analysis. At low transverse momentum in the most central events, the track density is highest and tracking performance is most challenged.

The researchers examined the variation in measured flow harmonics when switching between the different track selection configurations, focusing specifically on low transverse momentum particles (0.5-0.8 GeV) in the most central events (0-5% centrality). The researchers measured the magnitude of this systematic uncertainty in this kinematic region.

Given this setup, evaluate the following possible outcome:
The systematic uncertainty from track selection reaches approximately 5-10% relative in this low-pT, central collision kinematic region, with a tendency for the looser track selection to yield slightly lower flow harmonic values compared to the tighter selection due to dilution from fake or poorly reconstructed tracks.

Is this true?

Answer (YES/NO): NO